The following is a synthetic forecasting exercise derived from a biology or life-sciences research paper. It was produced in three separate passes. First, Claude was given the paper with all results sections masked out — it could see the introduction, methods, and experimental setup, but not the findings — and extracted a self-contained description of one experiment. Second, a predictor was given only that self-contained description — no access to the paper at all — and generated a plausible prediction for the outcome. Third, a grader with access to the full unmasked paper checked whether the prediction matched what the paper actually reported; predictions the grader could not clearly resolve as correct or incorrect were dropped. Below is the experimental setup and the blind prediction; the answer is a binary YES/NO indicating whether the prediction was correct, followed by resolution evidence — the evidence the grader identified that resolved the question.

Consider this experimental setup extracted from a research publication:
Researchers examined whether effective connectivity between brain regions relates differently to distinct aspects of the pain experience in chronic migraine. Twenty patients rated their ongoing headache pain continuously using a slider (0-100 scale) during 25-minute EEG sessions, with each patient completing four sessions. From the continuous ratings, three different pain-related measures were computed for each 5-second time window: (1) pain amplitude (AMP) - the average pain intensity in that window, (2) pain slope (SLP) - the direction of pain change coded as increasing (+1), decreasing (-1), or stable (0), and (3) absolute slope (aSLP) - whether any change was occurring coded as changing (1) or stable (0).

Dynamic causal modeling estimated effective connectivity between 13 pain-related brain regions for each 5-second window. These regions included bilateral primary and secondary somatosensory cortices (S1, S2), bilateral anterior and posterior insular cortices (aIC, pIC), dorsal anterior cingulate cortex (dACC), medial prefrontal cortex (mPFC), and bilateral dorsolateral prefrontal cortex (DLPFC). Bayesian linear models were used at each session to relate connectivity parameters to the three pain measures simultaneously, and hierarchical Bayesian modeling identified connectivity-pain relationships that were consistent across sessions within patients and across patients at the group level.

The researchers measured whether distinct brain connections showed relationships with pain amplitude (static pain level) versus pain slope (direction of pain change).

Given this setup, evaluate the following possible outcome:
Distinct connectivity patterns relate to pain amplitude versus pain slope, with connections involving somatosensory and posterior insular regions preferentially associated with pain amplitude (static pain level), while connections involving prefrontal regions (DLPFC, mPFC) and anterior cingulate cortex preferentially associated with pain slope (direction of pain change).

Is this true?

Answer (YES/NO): NO